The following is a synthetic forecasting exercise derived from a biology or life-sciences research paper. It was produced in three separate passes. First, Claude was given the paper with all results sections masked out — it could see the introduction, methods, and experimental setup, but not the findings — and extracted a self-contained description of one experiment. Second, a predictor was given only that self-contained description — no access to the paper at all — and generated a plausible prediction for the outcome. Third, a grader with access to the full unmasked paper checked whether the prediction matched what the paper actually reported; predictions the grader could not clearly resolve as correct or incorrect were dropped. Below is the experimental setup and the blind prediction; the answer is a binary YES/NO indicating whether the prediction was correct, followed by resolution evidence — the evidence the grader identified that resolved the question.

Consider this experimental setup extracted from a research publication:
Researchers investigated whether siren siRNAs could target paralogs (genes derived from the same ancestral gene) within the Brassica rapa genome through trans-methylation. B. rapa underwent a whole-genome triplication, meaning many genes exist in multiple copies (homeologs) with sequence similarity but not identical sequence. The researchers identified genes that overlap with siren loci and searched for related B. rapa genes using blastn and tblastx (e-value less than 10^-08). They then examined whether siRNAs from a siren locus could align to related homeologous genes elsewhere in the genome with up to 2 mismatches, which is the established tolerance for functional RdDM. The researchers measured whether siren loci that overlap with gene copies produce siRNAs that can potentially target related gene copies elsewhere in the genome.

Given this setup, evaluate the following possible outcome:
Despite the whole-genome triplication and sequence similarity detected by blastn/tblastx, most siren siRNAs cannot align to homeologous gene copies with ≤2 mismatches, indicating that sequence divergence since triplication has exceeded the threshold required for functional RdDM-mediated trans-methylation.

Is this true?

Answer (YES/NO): NO